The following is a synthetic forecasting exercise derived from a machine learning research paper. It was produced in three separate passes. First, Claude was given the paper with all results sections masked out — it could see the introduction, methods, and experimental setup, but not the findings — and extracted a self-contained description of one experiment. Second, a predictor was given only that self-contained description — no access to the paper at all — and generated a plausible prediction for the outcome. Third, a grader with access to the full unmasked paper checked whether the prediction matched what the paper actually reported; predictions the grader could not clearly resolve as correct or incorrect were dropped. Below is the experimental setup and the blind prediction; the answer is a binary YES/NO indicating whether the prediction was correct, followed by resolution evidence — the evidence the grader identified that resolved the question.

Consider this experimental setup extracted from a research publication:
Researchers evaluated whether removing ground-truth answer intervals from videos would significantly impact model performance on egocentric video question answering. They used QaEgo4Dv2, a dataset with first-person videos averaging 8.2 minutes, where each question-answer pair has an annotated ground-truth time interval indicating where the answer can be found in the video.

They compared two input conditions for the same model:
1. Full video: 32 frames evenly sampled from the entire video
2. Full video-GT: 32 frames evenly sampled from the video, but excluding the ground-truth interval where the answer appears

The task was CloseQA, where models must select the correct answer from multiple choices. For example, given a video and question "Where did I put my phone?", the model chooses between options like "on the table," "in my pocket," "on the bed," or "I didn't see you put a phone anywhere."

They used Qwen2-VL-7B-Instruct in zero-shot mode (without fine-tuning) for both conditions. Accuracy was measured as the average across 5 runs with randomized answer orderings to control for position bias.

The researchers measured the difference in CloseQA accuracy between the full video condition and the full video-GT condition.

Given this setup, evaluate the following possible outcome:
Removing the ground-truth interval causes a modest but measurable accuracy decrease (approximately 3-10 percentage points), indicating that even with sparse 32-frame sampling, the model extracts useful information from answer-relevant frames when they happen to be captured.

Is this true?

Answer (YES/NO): NO